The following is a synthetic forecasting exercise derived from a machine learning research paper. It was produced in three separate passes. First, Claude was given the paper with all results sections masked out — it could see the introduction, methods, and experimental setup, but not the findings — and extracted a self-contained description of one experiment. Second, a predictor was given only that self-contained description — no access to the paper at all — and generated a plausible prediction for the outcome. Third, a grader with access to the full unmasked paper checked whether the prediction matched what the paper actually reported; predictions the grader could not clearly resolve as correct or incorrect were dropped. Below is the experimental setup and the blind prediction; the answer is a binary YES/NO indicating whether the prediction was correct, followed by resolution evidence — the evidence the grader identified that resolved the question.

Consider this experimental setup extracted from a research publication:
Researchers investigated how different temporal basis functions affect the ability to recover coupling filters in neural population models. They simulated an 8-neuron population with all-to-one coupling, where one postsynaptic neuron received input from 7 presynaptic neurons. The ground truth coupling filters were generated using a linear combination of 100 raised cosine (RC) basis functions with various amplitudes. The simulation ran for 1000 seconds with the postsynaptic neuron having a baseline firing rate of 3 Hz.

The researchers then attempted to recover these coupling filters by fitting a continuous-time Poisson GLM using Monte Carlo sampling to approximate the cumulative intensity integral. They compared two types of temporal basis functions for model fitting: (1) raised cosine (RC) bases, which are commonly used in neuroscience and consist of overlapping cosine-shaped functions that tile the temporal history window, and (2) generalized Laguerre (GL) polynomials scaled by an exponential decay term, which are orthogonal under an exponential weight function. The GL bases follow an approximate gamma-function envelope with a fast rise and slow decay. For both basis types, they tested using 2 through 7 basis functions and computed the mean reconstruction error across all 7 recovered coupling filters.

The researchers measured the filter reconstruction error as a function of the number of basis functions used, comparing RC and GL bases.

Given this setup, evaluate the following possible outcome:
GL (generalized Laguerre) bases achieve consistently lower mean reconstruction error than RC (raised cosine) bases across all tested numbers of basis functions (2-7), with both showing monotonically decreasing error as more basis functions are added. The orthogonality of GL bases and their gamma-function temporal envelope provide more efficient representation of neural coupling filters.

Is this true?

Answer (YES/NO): NO